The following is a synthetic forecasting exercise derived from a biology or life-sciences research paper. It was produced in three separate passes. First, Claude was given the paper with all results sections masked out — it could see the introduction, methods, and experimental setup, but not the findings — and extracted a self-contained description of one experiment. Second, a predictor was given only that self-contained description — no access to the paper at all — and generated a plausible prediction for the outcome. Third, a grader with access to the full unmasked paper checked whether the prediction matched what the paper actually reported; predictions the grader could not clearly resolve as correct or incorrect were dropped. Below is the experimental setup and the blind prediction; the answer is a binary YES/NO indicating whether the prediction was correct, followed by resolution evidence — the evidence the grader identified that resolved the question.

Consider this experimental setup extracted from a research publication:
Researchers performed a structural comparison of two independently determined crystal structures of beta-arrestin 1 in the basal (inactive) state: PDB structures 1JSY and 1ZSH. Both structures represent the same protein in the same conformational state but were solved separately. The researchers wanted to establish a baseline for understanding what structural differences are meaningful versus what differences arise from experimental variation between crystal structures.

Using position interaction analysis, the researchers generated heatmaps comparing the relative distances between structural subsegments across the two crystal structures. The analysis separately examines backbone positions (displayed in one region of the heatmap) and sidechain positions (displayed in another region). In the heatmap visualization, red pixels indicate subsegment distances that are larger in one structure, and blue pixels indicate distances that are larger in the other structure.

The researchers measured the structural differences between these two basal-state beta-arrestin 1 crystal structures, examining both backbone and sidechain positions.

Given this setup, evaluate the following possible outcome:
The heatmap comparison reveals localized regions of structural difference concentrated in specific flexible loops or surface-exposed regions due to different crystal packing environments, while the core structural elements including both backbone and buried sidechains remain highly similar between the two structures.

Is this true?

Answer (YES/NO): NO